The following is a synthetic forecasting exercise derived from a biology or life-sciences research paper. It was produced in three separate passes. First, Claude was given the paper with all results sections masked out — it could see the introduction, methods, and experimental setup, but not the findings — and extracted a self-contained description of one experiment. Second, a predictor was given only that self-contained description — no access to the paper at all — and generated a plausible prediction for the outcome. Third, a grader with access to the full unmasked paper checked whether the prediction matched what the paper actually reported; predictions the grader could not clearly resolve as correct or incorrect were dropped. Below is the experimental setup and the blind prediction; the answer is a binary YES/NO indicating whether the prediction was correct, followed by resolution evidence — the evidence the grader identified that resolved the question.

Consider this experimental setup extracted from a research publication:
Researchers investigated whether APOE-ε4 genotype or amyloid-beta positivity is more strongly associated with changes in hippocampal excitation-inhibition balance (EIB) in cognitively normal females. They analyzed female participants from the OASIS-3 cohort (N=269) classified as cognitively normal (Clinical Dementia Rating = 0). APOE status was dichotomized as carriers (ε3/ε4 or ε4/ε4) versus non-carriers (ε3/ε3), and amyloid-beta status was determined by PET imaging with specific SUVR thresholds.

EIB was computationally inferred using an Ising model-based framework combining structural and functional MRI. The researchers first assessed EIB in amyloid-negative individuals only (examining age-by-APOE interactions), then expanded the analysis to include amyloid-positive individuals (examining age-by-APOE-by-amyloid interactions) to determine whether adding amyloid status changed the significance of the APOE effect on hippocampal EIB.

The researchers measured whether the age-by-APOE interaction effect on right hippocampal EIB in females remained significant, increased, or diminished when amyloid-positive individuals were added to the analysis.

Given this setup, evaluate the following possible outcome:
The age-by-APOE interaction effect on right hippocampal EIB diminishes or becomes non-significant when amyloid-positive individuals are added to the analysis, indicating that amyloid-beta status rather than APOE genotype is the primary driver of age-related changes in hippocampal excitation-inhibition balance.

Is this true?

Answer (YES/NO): NO